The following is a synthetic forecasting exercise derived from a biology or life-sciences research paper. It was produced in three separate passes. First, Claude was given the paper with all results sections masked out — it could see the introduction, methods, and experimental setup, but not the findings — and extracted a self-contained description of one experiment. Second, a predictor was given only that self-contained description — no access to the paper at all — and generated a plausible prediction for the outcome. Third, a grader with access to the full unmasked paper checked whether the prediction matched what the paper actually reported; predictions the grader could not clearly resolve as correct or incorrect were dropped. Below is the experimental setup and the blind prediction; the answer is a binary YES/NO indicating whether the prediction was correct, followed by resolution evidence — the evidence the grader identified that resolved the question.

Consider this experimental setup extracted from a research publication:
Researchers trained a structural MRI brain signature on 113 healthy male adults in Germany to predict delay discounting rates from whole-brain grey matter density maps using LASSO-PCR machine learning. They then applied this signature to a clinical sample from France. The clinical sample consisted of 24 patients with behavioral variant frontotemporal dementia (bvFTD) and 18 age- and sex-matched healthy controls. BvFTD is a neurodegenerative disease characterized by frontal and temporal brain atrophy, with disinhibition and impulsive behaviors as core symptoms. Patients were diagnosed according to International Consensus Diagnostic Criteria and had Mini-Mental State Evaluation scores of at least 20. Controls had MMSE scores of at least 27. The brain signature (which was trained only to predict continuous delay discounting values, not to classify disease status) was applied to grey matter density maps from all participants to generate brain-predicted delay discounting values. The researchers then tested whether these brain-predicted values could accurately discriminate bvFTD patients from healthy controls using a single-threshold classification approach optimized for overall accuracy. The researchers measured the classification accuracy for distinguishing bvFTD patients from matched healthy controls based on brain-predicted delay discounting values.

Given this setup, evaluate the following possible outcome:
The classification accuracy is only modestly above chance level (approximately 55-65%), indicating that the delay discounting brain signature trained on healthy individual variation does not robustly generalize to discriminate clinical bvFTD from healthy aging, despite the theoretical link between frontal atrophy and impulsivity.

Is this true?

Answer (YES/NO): NO